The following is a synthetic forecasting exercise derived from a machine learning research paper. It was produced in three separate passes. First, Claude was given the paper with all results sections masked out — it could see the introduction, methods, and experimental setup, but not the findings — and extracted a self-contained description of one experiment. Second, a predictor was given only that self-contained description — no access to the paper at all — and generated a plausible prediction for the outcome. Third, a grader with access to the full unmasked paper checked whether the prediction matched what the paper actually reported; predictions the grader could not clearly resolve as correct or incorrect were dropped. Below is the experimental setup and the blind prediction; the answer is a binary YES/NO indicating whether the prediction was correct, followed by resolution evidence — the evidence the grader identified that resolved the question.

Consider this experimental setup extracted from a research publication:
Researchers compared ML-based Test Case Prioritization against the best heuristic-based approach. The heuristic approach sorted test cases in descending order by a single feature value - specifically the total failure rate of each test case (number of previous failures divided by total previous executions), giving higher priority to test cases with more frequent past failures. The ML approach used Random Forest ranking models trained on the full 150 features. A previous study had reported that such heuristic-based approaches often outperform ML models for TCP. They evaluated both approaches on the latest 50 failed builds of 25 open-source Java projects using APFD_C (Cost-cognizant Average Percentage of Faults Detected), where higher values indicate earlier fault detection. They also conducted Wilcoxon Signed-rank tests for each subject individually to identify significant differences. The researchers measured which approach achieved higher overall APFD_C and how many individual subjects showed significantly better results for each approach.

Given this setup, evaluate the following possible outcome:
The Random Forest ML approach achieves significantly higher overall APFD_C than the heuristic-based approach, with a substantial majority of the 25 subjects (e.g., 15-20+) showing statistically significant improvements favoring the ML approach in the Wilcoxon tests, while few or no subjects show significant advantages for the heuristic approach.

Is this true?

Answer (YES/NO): NO